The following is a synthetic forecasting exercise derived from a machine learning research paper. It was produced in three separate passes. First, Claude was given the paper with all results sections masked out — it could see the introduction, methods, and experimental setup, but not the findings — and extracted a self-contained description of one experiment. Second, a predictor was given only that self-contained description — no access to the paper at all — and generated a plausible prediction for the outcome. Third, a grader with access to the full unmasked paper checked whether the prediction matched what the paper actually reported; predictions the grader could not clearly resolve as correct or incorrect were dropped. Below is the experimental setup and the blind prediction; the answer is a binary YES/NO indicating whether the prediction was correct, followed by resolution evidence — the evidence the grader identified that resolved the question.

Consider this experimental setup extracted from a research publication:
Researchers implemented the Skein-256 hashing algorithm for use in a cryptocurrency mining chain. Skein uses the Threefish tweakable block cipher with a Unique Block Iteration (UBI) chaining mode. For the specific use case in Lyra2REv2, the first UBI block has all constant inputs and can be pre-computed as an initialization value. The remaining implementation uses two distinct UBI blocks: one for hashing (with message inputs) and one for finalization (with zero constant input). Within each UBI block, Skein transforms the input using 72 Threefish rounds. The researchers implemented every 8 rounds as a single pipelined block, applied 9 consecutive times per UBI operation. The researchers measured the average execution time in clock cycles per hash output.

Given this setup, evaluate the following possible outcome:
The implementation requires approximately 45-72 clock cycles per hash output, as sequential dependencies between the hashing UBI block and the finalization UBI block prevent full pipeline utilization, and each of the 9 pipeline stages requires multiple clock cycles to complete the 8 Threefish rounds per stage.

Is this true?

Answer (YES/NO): NO